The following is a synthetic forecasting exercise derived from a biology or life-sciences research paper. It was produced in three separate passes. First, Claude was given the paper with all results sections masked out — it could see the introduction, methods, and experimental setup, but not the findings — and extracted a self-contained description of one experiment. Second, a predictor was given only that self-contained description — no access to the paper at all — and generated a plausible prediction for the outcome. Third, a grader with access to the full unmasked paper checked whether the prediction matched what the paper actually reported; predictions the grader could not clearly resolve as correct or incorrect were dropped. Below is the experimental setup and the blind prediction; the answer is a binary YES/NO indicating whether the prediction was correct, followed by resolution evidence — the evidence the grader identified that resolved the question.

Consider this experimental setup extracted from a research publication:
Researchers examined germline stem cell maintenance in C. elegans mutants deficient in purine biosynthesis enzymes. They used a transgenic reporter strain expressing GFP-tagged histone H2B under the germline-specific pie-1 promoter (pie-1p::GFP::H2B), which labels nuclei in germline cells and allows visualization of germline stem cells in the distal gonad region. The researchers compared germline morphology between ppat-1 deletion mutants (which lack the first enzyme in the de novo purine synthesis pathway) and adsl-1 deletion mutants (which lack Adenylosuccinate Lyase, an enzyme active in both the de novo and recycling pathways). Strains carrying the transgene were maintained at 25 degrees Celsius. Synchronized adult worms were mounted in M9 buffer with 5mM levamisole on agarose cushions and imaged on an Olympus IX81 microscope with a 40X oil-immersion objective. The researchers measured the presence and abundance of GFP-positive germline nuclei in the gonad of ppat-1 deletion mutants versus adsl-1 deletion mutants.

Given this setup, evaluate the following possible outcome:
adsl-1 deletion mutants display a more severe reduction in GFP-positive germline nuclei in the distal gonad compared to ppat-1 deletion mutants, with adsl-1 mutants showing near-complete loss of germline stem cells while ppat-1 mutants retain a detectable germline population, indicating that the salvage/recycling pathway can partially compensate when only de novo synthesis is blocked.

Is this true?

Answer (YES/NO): YES